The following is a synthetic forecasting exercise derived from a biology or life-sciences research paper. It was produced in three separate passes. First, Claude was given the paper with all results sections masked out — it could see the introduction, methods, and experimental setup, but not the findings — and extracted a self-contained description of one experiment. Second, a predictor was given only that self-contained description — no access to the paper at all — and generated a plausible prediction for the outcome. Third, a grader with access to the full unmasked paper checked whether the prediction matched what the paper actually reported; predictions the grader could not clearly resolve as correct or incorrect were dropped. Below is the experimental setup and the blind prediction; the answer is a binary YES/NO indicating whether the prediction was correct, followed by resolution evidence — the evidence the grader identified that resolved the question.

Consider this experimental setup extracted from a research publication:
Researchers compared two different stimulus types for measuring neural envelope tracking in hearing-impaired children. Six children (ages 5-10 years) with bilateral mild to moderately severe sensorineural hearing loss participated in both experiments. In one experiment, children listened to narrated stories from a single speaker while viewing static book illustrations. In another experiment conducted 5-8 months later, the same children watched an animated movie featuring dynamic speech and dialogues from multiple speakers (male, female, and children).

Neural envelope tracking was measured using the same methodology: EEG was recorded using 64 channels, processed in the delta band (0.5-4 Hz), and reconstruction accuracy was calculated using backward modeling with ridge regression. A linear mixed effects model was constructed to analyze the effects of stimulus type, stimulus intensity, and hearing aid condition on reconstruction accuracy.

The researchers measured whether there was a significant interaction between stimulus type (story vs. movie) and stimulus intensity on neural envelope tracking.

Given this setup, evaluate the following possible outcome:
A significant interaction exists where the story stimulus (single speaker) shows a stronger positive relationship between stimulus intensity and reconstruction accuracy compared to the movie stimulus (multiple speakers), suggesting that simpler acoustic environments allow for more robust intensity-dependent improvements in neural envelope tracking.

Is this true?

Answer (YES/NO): NO